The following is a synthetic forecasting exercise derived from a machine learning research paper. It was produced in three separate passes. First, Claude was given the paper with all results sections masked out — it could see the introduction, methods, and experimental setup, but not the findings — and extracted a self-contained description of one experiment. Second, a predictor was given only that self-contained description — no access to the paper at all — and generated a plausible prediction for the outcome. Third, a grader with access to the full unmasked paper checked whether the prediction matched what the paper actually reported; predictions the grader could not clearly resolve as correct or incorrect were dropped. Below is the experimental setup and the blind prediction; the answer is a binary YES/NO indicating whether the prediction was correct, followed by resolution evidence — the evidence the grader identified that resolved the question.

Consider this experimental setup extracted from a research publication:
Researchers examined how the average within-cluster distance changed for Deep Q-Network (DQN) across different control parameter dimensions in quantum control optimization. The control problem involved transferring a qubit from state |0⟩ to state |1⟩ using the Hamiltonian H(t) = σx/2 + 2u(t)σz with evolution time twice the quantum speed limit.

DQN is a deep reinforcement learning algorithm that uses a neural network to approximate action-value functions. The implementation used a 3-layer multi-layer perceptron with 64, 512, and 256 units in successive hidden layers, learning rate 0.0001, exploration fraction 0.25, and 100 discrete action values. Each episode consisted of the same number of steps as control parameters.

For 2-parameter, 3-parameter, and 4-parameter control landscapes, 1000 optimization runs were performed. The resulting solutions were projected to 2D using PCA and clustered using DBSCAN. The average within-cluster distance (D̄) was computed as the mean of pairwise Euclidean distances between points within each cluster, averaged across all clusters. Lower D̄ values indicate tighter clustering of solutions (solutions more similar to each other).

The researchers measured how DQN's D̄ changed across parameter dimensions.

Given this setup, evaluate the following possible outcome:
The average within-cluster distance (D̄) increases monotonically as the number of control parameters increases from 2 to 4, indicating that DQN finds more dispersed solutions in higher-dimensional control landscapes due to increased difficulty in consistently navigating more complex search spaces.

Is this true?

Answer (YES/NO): NO